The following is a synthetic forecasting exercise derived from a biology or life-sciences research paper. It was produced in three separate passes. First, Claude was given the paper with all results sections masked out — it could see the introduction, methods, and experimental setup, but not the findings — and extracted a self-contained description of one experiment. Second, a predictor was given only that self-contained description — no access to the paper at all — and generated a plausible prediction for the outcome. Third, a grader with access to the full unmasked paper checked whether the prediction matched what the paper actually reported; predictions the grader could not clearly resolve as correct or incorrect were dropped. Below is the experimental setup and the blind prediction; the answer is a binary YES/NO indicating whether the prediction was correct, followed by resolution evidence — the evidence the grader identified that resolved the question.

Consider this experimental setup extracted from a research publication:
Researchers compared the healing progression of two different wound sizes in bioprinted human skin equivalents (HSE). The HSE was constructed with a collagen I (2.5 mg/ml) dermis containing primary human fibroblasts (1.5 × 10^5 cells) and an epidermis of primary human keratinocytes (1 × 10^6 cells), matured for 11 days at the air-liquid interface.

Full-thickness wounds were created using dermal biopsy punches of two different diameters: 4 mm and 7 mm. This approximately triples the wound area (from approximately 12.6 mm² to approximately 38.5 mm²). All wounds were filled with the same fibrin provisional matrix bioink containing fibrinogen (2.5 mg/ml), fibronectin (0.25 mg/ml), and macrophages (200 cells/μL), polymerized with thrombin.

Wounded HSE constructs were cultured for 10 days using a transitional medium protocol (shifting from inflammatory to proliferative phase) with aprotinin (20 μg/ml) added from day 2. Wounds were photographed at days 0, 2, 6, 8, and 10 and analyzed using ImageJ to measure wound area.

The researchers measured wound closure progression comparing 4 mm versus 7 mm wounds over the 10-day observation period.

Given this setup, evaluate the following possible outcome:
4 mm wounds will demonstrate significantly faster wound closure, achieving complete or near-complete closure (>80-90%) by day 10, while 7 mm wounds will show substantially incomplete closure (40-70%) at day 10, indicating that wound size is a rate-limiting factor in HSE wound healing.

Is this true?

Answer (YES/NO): NO